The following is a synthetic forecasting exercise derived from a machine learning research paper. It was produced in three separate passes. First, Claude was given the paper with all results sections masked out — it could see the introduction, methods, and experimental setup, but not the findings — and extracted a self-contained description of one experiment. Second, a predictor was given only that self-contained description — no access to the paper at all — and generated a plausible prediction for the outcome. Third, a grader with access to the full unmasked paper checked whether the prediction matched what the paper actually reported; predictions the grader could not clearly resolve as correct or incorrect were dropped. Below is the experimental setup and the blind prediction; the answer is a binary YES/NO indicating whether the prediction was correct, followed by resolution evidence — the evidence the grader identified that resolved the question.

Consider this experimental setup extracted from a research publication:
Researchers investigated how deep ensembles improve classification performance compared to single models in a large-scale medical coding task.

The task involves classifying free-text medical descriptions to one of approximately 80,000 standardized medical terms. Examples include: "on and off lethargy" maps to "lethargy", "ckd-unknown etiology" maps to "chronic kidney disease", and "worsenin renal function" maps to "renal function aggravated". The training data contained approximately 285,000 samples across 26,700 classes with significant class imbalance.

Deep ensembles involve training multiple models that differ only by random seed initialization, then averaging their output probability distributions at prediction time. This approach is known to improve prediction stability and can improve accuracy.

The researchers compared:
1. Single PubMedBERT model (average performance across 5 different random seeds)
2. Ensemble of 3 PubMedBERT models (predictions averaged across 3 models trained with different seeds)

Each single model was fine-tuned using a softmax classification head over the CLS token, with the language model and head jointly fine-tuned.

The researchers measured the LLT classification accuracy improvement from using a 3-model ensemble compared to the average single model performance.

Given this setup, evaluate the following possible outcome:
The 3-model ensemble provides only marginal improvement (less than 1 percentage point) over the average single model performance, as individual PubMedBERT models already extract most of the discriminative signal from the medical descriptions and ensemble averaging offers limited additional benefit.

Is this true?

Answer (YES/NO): NO